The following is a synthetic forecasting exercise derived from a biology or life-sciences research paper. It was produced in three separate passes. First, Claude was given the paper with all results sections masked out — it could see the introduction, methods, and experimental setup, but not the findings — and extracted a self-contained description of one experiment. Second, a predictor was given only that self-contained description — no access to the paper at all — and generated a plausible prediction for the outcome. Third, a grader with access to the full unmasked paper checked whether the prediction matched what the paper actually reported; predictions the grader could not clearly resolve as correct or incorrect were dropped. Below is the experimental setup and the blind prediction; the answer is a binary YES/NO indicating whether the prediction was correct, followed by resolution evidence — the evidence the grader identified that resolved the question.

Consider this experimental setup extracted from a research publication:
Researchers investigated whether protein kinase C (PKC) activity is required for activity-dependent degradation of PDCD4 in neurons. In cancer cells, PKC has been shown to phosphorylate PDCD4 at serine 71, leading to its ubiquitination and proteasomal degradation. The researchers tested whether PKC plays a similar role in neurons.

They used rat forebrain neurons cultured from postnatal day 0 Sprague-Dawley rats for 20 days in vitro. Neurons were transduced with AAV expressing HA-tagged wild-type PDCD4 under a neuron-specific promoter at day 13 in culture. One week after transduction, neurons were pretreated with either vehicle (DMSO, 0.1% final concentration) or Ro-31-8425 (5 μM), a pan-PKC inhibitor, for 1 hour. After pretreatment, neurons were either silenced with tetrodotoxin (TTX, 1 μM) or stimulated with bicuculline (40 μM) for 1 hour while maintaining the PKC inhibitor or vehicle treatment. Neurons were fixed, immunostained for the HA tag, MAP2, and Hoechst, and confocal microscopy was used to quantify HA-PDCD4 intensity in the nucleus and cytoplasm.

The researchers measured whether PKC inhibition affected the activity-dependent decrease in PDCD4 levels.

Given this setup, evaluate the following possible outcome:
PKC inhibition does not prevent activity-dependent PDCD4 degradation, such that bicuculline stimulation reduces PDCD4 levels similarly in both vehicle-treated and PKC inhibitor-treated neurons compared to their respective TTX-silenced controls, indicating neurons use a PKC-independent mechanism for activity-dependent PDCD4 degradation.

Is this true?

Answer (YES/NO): NO